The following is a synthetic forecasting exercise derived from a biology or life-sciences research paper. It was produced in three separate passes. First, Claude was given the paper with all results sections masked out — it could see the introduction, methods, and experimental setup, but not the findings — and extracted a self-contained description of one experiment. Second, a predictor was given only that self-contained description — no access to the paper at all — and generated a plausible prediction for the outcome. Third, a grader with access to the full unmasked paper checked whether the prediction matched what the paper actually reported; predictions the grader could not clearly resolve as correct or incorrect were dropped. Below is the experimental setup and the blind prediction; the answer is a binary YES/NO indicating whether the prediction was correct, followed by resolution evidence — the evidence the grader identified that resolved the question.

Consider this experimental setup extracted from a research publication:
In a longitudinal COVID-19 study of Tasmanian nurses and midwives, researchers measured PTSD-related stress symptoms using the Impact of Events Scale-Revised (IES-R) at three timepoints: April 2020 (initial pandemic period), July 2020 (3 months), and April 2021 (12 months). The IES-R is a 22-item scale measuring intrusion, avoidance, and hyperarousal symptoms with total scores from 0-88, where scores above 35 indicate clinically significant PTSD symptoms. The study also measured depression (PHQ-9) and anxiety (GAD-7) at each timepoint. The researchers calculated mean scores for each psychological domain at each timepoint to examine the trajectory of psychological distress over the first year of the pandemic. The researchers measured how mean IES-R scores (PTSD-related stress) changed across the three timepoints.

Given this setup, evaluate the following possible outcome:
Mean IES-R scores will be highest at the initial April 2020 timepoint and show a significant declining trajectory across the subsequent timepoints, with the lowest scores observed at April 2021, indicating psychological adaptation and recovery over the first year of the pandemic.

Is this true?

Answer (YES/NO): YES